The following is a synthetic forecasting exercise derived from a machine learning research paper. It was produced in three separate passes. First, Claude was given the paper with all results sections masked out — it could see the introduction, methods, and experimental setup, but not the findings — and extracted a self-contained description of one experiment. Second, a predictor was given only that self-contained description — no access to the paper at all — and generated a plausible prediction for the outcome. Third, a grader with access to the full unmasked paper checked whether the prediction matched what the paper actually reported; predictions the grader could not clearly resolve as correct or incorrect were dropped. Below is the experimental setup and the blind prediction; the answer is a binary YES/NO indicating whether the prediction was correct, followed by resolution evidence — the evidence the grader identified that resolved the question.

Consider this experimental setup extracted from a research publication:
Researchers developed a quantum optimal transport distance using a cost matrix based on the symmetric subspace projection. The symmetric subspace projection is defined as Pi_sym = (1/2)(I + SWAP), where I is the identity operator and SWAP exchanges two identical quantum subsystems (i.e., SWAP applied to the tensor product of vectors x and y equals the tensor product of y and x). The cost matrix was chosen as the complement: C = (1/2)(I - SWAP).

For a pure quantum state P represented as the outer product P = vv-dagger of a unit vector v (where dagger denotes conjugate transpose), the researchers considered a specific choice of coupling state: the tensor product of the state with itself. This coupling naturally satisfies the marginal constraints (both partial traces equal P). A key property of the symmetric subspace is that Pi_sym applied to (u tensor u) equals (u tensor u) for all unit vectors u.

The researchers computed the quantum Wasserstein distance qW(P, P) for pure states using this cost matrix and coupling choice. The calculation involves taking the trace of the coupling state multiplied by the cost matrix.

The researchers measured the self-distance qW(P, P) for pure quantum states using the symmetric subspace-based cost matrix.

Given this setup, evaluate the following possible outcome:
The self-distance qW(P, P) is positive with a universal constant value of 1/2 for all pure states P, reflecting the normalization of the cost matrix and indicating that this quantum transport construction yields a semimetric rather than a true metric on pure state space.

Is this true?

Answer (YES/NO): NO